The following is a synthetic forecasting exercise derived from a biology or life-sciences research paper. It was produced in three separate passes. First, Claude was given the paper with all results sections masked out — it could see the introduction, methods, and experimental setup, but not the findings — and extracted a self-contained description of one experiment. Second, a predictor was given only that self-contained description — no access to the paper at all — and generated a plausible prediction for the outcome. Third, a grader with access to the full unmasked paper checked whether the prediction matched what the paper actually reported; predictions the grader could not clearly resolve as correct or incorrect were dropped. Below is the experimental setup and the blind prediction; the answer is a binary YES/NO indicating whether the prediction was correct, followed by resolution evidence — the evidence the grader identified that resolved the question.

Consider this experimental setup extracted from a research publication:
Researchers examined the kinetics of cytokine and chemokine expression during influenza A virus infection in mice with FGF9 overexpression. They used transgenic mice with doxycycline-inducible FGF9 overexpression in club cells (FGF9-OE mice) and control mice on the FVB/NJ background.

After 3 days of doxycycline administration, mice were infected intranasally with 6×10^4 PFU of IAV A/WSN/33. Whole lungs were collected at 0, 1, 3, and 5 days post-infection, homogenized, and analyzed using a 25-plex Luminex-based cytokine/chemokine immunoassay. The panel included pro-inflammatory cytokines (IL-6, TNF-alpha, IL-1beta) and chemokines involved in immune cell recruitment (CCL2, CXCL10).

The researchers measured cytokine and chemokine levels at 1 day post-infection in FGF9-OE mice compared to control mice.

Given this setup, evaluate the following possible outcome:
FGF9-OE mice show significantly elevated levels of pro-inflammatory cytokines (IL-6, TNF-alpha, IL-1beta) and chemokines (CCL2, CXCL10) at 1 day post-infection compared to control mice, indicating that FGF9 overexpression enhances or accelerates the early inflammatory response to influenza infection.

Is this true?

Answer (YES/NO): YES